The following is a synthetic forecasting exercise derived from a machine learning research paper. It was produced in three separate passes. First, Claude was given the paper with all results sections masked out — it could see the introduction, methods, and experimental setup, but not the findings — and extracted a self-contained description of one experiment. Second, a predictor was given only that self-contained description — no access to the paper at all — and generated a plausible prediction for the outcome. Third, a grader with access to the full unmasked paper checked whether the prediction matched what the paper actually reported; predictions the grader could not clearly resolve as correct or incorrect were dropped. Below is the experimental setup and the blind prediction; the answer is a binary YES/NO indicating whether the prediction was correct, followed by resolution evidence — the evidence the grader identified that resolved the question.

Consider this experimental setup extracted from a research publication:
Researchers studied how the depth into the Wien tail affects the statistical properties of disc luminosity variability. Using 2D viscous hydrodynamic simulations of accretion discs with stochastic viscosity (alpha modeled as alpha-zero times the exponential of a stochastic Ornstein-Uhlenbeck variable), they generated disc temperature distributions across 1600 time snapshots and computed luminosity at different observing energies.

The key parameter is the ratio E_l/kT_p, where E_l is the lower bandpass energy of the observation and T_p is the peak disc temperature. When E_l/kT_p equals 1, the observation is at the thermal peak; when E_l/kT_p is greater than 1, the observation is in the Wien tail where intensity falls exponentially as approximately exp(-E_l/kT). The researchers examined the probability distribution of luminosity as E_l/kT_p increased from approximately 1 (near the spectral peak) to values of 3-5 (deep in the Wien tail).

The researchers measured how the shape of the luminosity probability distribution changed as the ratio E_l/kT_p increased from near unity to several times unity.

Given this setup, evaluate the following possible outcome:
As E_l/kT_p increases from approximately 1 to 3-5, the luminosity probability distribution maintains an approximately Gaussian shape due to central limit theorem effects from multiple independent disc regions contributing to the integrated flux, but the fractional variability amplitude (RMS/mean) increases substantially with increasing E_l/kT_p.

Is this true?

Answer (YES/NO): NO